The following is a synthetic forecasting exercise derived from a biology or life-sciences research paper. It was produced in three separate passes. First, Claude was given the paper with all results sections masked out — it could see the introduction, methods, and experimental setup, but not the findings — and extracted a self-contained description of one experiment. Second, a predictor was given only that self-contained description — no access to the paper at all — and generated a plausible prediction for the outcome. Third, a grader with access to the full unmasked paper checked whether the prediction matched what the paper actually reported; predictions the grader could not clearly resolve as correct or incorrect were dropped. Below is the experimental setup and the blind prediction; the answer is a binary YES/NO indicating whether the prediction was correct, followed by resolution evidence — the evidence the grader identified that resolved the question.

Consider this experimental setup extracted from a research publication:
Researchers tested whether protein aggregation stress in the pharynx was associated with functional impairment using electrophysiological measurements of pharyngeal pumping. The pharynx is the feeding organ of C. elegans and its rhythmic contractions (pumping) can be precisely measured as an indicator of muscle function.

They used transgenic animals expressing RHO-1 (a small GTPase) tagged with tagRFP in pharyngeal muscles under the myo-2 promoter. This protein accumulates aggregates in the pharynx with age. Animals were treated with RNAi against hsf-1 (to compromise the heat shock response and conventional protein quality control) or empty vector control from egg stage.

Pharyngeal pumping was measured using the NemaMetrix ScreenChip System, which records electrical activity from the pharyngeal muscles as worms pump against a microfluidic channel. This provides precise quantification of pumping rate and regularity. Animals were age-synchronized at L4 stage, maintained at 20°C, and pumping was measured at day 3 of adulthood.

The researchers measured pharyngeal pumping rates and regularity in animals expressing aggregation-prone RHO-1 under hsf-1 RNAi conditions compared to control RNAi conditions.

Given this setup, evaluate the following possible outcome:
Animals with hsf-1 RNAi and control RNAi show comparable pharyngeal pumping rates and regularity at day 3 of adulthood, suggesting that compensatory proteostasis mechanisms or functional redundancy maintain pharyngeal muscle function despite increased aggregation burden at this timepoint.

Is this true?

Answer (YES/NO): NO